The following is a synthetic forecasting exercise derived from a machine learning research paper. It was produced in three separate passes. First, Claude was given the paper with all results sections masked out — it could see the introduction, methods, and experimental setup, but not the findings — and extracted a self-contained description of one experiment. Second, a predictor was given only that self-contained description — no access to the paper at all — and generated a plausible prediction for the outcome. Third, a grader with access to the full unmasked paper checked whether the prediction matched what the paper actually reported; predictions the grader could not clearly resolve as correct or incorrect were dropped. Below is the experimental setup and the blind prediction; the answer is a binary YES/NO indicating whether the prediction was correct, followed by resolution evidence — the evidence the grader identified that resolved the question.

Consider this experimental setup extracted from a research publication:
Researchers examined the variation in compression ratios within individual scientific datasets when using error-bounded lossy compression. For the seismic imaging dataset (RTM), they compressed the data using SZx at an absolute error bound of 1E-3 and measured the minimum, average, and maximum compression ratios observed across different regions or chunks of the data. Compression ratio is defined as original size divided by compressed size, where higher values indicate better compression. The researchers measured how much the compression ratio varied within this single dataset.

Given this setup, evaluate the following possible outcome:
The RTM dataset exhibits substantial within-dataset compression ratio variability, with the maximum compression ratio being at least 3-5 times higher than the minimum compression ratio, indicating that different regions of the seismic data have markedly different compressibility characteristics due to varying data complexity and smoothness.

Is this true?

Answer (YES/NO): YES